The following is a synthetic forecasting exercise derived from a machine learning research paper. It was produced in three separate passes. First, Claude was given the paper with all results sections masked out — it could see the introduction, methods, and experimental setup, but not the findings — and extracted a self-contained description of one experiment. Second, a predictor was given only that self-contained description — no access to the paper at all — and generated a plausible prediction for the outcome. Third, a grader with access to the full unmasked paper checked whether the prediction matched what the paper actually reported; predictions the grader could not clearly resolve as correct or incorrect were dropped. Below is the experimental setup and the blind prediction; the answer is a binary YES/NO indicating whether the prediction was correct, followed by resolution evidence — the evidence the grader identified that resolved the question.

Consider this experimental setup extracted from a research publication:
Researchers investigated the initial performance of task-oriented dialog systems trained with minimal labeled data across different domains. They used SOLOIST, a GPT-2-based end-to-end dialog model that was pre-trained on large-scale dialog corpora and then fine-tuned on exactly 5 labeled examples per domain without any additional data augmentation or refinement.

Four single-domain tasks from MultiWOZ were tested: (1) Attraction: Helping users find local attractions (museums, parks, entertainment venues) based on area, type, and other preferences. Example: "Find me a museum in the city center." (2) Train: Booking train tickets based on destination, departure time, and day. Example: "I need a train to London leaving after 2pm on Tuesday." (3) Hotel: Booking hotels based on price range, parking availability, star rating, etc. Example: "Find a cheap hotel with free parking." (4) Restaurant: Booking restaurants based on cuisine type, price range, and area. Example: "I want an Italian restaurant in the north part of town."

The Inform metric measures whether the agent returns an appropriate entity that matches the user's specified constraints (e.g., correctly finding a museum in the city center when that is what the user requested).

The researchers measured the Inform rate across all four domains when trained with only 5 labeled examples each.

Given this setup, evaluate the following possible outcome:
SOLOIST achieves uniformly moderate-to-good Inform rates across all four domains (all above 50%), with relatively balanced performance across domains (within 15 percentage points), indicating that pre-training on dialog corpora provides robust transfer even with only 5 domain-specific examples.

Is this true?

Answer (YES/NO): NO